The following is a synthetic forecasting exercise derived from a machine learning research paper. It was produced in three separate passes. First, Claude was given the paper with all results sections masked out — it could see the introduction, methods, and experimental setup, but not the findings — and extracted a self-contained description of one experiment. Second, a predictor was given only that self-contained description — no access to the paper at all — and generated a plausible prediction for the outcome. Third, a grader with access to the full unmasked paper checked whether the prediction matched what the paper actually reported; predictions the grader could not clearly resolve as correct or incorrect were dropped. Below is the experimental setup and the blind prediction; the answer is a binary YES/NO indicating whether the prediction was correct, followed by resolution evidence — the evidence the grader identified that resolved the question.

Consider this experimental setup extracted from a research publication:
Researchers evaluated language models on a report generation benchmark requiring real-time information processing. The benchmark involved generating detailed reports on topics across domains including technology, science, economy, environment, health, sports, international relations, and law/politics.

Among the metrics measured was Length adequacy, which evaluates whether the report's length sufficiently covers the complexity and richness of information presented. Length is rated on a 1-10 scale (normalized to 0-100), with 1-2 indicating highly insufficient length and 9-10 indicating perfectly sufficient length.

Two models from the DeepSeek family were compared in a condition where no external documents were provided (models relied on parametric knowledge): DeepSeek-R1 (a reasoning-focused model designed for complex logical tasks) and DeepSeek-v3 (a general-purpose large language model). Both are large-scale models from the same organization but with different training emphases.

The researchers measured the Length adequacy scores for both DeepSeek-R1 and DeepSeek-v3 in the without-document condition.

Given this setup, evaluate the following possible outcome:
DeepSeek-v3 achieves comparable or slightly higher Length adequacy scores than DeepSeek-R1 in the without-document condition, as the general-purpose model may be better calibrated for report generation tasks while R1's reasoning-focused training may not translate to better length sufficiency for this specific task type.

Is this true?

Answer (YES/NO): NO